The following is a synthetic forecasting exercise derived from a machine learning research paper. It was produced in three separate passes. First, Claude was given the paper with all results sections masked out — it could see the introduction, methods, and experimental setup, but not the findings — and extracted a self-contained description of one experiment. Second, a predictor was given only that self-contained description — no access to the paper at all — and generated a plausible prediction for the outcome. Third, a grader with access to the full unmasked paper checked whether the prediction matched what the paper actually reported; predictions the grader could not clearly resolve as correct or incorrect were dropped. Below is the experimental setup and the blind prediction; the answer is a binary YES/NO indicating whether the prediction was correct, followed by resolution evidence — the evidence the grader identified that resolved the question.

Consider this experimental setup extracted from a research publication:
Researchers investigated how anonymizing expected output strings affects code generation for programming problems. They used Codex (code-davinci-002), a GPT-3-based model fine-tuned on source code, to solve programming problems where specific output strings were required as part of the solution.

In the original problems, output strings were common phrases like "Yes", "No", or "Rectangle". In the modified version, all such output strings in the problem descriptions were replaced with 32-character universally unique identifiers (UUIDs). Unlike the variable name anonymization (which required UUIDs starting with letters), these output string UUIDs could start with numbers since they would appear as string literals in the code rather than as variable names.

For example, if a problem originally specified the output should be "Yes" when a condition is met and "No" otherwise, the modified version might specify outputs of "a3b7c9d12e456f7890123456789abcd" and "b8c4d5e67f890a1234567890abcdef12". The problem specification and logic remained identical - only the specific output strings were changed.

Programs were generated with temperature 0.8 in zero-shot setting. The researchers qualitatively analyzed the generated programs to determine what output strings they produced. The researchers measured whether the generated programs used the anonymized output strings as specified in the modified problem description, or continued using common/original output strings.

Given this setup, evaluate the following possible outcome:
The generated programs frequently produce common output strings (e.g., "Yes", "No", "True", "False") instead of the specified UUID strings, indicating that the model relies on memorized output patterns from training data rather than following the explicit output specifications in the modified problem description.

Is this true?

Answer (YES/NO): NO